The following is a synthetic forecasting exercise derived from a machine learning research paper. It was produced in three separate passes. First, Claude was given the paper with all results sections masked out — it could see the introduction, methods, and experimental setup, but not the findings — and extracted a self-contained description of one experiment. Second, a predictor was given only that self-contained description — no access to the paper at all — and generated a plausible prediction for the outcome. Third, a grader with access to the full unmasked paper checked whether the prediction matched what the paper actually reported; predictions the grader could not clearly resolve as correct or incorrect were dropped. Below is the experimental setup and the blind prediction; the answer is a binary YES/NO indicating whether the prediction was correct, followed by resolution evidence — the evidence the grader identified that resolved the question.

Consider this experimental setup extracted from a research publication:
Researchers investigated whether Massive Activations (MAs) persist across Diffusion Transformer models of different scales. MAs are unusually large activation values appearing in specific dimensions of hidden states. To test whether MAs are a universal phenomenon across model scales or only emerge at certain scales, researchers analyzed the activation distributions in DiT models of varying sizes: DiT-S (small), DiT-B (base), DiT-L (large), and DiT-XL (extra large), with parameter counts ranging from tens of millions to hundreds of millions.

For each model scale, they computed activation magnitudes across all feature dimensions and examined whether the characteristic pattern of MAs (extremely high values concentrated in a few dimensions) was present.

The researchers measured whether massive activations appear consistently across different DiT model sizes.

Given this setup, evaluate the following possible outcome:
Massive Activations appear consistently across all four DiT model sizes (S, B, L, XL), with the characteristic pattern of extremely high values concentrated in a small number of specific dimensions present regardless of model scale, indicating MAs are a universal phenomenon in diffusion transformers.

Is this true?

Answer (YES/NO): YES